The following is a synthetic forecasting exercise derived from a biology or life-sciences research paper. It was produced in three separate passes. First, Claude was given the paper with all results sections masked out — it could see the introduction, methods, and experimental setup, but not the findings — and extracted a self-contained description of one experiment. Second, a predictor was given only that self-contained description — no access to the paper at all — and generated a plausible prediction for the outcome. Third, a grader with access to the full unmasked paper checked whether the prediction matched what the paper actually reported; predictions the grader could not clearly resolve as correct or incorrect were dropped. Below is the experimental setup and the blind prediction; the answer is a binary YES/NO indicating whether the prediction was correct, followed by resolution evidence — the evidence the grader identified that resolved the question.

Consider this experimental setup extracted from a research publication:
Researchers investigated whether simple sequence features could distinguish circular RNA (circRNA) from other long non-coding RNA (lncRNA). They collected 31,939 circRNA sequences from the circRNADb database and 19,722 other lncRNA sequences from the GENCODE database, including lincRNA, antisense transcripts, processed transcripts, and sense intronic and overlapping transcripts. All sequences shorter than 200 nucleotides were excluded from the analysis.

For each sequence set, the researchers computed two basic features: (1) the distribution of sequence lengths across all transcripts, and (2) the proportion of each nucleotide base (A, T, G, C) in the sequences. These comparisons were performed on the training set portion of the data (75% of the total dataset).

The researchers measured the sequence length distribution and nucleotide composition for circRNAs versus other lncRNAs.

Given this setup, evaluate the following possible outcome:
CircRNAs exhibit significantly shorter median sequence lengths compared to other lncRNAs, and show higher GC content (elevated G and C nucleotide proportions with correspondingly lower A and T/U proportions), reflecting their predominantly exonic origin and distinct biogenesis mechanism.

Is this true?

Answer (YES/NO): NO